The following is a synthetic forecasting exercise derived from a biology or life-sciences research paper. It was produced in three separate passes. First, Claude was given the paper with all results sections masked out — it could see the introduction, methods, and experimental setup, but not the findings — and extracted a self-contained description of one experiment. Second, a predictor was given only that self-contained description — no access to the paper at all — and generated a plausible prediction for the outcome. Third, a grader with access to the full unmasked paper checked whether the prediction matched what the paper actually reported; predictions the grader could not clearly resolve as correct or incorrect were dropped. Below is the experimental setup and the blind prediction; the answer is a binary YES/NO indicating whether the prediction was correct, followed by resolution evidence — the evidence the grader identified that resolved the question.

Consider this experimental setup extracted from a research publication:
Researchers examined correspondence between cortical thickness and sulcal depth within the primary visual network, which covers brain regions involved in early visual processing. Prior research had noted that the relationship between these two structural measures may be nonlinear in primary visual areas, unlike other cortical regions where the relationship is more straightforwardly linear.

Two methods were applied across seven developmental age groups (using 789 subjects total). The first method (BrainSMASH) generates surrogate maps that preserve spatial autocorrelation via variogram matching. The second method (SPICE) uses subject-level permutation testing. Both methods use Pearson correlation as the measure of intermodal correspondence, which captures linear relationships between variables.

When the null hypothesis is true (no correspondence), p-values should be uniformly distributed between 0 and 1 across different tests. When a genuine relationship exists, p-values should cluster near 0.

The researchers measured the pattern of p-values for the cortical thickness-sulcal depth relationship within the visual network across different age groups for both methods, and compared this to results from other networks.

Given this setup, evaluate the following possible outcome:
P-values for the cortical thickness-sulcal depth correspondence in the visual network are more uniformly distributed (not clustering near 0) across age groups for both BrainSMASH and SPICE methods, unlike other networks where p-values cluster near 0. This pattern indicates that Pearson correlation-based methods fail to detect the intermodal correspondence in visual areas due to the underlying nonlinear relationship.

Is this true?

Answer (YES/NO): NO